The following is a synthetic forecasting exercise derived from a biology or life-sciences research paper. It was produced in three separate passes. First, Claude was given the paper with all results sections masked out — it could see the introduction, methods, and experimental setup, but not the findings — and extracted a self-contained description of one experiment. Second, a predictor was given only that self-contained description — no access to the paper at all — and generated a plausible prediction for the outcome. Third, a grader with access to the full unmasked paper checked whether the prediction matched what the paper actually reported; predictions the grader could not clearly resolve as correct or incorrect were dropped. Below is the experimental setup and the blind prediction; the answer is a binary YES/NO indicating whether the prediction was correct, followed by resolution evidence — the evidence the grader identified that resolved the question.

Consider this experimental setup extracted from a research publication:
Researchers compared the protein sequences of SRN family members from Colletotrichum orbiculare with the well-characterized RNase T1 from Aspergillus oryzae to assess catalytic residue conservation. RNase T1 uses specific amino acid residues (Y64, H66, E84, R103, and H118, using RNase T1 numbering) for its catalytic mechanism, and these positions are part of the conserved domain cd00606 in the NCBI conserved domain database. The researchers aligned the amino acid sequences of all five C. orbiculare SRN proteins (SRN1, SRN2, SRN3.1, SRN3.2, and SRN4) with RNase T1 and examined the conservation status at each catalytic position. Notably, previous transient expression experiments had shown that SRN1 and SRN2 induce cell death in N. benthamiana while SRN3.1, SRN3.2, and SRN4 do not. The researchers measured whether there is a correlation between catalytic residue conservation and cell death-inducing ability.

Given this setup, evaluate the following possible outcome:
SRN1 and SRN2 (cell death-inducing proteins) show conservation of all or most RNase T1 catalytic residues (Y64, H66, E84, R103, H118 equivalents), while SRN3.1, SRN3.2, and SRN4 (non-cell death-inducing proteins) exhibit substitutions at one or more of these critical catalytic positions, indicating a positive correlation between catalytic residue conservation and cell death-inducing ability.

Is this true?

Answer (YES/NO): NO